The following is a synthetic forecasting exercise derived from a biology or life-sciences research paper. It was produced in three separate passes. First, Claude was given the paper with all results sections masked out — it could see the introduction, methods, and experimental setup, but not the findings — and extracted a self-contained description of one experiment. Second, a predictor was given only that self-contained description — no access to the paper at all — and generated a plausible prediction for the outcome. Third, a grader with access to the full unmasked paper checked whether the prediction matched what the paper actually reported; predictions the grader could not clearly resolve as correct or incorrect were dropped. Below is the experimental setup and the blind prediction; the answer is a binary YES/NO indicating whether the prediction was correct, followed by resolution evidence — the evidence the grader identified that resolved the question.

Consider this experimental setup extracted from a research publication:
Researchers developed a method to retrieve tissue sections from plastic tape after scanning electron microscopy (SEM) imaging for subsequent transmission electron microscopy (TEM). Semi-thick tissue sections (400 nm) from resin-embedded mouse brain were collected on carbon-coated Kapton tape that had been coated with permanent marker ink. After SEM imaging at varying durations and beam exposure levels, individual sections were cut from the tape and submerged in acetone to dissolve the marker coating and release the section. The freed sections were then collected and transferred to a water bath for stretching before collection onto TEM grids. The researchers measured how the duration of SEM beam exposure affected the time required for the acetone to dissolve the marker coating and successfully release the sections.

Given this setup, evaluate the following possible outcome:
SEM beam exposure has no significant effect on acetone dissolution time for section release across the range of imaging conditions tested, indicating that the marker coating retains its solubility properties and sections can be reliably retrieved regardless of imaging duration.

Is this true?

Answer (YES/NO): NO